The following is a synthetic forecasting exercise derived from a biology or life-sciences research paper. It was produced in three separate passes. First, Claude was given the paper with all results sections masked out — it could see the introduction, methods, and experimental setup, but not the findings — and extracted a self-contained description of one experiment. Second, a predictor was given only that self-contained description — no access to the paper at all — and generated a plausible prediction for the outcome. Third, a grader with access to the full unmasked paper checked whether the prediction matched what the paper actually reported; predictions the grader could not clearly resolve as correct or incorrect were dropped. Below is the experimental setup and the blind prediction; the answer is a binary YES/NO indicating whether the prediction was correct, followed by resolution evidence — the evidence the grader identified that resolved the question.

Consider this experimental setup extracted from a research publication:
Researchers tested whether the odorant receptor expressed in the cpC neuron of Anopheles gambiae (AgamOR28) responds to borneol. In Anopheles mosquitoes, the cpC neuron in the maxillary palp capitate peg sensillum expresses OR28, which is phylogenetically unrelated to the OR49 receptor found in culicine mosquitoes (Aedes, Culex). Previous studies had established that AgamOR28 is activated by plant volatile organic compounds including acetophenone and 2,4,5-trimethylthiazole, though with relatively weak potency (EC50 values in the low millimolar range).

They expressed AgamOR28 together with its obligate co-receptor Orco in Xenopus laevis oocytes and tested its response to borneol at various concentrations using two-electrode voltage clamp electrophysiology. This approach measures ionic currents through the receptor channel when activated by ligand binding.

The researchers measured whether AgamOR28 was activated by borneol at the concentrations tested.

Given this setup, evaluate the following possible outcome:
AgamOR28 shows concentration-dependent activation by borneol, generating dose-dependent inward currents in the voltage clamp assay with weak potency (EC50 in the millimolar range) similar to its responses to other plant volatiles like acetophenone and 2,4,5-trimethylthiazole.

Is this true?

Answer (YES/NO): NO